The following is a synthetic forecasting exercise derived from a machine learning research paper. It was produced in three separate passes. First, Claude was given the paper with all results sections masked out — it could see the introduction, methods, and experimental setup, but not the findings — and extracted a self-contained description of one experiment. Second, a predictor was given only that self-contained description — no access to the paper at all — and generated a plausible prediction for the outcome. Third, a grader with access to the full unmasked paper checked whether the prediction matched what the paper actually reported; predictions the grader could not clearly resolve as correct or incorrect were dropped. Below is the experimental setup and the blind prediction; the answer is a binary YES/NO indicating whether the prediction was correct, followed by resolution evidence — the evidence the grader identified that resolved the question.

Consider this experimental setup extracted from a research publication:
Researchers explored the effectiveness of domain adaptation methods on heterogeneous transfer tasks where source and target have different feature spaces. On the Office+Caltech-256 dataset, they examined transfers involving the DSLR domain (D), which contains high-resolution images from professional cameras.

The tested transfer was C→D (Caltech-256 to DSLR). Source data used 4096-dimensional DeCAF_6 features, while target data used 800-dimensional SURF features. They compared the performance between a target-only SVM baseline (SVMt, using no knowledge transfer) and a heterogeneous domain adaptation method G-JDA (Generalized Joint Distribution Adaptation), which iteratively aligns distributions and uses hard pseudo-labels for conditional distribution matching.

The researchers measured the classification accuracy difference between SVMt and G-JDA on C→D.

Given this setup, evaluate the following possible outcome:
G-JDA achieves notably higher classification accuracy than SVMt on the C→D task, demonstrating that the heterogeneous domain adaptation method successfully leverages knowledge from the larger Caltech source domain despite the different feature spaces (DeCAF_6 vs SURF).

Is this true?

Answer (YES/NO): NO